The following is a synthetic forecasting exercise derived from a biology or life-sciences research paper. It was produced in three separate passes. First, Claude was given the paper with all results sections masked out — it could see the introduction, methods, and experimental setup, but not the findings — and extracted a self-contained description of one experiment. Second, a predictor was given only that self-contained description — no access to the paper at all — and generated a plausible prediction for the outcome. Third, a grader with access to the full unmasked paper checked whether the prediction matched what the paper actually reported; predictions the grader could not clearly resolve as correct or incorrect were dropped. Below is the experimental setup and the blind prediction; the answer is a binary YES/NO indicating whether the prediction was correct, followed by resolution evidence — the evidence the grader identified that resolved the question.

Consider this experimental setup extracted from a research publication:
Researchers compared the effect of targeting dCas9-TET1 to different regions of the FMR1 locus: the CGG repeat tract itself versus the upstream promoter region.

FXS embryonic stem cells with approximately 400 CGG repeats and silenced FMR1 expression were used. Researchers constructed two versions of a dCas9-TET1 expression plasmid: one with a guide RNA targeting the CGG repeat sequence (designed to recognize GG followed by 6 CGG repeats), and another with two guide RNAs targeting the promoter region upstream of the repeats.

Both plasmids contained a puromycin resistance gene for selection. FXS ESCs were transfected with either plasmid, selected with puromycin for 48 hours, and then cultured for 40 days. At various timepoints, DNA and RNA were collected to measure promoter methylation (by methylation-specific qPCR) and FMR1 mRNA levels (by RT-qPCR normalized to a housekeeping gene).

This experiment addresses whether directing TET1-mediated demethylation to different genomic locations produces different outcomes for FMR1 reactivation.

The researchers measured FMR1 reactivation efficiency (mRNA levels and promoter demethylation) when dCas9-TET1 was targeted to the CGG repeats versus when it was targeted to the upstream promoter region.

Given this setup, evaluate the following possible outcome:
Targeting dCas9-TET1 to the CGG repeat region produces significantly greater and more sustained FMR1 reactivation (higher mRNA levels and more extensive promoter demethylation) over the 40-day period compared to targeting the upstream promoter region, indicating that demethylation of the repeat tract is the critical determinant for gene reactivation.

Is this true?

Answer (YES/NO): YES